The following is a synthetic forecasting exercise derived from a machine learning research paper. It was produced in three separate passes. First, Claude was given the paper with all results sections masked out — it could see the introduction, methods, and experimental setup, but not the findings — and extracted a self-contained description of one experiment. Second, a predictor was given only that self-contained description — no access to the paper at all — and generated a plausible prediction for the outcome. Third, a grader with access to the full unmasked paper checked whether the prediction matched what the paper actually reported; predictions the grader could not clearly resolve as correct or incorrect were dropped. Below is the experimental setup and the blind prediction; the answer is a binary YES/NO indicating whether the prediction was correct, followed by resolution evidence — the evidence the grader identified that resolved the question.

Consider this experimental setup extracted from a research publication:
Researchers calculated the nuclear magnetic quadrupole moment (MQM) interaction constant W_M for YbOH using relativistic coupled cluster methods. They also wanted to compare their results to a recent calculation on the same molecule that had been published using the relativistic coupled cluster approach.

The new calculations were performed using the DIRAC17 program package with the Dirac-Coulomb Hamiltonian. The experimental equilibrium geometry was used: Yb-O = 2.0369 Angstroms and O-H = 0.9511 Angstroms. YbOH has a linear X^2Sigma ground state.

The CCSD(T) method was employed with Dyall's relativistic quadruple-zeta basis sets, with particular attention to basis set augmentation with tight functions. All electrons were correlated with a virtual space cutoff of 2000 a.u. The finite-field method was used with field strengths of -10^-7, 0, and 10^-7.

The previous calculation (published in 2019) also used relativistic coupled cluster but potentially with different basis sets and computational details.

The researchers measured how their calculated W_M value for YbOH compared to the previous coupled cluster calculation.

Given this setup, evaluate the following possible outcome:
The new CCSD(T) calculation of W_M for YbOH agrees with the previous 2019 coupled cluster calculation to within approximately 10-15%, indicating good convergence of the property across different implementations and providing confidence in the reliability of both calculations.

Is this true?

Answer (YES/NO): NO